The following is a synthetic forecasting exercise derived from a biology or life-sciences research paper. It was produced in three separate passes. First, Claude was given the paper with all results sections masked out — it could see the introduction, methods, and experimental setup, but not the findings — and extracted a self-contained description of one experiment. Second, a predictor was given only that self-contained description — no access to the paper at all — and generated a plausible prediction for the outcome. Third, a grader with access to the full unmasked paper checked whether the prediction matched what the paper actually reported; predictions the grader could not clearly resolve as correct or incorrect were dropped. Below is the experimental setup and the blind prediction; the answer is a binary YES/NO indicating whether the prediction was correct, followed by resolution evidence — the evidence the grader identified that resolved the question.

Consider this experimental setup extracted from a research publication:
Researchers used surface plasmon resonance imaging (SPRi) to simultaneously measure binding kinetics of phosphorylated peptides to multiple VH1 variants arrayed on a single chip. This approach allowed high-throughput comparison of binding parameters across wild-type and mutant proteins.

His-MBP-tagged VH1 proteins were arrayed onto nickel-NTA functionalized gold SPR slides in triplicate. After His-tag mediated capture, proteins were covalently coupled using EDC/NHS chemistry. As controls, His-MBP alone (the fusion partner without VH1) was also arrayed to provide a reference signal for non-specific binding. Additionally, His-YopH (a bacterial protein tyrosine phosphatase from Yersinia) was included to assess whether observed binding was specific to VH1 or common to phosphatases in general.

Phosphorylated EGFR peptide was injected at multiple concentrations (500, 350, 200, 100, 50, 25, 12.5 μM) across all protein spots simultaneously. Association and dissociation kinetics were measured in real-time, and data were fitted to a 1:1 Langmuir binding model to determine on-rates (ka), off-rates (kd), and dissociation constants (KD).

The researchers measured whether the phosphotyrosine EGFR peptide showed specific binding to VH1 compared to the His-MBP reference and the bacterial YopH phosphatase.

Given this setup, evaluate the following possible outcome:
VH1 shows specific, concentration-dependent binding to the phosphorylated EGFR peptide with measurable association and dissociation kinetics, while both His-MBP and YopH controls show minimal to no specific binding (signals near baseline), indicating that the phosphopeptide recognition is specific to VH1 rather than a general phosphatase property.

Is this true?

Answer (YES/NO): NO